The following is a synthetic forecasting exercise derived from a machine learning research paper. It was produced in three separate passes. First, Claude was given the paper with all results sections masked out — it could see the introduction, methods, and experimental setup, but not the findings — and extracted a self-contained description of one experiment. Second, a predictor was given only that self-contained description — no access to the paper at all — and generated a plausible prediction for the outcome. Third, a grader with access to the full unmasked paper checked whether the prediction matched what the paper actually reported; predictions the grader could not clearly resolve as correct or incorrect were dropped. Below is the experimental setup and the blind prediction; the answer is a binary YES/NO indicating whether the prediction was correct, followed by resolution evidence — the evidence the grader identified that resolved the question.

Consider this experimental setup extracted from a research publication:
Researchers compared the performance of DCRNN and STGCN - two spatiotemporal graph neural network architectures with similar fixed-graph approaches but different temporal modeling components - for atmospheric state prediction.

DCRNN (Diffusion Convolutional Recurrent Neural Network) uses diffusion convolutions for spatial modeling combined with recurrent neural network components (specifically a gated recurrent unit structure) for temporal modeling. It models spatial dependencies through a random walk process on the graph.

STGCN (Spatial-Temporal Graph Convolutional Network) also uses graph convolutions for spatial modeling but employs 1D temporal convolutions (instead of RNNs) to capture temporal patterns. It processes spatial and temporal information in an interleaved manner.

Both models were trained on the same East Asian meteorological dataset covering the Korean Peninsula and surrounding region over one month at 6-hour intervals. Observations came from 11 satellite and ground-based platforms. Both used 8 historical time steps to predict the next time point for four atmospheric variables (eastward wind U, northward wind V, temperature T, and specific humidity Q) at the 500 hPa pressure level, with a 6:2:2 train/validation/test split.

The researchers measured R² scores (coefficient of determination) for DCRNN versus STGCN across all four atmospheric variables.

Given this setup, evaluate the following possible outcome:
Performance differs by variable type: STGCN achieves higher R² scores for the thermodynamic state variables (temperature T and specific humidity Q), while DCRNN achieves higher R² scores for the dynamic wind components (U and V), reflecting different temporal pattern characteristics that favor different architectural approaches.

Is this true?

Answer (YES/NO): NO